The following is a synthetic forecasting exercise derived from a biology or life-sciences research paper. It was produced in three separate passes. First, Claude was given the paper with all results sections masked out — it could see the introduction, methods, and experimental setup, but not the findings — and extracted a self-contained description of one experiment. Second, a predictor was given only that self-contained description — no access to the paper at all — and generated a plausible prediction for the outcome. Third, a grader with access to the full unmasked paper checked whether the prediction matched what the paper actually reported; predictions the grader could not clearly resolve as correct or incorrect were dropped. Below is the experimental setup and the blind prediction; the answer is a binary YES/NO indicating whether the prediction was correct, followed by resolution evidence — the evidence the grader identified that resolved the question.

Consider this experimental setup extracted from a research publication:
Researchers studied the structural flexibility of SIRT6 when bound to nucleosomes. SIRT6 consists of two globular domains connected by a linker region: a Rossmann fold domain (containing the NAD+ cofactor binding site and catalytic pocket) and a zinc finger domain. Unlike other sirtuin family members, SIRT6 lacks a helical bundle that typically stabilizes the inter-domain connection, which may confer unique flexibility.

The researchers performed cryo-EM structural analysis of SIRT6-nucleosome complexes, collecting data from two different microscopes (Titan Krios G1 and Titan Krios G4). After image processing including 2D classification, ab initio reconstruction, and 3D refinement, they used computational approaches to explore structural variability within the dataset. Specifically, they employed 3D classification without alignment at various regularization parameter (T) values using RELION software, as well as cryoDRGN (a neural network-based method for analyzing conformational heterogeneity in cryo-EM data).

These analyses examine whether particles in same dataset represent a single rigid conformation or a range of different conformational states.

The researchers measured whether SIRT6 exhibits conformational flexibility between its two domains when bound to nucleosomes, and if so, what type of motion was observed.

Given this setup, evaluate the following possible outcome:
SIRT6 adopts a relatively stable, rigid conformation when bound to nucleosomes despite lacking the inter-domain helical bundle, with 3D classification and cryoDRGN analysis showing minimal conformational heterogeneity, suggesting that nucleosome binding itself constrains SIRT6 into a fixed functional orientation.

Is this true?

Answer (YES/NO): NO